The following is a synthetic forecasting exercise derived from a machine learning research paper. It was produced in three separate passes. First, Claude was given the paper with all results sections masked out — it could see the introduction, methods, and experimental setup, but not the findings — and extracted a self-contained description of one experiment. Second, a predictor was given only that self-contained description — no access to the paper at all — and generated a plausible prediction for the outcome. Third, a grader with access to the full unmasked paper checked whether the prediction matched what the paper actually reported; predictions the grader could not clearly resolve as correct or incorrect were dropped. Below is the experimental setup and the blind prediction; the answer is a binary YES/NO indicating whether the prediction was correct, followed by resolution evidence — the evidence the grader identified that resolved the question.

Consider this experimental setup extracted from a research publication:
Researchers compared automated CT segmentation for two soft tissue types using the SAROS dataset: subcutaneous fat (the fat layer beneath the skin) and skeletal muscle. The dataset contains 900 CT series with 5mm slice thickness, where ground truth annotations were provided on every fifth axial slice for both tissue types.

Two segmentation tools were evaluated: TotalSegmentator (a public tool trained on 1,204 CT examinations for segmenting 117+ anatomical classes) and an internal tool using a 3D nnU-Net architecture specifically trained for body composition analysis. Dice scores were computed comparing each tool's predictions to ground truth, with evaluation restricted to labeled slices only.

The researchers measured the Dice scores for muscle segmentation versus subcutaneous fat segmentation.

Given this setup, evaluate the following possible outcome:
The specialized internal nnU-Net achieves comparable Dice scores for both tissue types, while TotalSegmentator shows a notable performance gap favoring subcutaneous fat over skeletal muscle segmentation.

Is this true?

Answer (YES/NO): NO